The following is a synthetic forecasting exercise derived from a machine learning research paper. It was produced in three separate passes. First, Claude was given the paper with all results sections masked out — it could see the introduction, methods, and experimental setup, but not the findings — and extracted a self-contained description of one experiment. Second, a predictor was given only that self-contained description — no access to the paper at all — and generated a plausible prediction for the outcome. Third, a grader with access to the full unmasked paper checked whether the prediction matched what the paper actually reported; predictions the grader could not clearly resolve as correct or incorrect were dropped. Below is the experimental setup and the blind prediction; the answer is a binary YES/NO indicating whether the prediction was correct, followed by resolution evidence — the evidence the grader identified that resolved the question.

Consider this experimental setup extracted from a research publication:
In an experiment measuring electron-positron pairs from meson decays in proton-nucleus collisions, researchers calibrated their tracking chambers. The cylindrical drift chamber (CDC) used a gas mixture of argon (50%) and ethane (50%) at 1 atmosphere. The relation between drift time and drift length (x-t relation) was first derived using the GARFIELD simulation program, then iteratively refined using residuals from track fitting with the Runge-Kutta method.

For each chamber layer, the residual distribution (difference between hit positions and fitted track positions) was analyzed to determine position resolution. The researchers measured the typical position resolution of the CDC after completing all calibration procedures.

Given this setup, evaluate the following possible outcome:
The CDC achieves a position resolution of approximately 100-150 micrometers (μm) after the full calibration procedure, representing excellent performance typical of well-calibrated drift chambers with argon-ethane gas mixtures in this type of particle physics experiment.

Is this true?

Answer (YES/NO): NO